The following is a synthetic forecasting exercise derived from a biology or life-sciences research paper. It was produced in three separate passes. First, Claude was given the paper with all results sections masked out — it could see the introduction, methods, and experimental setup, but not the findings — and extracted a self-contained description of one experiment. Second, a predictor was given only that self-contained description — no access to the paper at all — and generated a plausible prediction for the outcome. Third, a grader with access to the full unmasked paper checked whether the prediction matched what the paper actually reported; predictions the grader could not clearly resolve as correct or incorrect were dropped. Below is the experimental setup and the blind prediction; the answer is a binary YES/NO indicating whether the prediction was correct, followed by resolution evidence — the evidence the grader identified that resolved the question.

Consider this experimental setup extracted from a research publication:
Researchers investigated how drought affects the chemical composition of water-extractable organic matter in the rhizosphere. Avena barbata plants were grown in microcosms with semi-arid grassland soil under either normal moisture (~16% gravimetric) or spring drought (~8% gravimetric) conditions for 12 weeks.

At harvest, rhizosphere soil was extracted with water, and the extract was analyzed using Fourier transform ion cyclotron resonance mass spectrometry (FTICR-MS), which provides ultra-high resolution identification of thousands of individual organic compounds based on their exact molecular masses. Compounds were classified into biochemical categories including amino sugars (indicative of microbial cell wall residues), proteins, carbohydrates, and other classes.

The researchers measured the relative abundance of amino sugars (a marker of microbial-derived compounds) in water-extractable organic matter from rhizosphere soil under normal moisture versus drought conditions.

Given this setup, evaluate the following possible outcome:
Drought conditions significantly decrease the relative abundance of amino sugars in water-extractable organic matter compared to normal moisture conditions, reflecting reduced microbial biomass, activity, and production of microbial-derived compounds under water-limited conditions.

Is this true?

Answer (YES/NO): NO